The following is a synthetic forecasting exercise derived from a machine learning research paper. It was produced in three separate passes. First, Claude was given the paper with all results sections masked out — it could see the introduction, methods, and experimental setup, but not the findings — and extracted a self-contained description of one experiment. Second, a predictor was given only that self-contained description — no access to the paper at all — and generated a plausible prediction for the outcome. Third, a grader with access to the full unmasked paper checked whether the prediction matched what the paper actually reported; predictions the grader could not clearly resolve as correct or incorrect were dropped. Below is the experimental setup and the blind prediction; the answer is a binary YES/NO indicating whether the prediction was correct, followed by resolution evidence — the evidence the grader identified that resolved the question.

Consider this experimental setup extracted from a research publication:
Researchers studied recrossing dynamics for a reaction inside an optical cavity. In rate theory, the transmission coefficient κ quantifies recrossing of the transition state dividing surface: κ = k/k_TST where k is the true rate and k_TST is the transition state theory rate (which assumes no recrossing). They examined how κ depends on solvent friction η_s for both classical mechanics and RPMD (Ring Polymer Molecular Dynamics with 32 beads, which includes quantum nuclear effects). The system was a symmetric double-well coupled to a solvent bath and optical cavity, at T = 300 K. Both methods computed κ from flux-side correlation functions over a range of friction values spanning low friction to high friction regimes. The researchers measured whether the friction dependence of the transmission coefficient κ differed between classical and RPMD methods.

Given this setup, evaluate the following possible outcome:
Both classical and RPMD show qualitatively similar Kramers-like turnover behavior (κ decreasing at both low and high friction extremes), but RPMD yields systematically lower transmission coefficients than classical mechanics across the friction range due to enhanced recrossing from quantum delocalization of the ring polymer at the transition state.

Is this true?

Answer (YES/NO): NO